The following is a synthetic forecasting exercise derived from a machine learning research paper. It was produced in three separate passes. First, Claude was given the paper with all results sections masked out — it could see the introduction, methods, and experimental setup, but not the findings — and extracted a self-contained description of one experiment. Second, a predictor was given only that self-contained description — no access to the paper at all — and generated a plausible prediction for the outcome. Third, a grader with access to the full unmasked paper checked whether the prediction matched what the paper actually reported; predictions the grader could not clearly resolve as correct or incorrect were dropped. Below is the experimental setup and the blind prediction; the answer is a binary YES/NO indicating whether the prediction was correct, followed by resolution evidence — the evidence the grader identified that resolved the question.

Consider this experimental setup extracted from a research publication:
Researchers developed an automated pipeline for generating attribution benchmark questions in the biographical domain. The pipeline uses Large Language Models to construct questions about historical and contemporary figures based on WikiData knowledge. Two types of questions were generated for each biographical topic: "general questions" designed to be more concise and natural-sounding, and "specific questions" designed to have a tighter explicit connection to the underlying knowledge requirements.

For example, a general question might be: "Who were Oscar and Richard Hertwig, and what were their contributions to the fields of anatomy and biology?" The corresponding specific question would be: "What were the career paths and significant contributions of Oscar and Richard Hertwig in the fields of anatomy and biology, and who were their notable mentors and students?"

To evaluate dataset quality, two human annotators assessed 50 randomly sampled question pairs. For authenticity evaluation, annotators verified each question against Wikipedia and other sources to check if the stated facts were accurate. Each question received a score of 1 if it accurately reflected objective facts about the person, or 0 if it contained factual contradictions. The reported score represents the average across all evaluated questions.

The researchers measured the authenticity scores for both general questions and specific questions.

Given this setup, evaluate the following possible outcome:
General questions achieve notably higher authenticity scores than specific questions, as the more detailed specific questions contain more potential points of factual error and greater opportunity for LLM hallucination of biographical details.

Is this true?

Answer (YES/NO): NO